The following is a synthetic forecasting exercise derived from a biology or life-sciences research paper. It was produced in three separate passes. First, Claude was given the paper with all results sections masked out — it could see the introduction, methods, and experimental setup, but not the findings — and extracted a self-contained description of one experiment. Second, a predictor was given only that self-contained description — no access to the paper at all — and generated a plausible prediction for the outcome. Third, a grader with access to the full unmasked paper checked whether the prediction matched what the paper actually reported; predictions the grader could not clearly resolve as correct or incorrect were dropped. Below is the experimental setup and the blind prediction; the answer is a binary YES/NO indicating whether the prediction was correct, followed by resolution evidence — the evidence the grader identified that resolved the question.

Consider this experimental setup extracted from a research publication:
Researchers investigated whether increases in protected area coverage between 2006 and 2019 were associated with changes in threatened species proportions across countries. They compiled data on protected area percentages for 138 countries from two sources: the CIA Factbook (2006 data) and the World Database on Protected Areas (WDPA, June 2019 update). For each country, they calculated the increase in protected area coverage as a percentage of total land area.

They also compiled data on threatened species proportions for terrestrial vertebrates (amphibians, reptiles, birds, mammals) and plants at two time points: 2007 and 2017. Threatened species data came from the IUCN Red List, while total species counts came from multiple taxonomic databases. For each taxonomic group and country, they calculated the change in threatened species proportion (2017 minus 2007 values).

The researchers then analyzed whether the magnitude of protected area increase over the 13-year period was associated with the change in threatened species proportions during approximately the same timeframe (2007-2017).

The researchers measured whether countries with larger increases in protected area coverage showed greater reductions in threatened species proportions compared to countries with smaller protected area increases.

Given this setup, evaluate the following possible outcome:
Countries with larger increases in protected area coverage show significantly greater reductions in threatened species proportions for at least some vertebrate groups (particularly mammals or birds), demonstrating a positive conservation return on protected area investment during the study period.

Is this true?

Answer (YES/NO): NO